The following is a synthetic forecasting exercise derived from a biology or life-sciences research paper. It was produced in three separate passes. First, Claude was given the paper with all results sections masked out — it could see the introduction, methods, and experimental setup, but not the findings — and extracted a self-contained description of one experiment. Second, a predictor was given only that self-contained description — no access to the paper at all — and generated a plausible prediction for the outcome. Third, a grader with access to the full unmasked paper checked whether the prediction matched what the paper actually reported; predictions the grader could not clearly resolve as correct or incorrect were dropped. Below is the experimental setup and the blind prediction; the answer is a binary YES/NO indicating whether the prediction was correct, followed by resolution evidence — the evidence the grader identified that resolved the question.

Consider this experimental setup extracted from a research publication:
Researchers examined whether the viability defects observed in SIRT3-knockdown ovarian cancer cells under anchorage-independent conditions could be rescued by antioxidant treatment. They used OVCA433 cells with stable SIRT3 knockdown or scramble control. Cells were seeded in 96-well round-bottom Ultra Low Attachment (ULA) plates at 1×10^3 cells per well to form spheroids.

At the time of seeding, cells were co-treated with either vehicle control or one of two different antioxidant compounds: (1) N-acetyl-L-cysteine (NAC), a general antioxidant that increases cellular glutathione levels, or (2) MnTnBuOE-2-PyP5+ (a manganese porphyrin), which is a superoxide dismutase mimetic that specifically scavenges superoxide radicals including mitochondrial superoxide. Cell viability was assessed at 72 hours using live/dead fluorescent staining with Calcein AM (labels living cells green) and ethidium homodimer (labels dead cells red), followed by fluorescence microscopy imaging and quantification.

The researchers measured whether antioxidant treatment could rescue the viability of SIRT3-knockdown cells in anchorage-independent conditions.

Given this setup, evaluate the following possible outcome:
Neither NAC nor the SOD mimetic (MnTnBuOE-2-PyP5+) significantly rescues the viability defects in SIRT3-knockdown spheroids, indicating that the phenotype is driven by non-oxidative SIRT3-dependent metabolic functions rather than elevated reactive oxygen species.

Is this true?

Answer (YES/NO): NO